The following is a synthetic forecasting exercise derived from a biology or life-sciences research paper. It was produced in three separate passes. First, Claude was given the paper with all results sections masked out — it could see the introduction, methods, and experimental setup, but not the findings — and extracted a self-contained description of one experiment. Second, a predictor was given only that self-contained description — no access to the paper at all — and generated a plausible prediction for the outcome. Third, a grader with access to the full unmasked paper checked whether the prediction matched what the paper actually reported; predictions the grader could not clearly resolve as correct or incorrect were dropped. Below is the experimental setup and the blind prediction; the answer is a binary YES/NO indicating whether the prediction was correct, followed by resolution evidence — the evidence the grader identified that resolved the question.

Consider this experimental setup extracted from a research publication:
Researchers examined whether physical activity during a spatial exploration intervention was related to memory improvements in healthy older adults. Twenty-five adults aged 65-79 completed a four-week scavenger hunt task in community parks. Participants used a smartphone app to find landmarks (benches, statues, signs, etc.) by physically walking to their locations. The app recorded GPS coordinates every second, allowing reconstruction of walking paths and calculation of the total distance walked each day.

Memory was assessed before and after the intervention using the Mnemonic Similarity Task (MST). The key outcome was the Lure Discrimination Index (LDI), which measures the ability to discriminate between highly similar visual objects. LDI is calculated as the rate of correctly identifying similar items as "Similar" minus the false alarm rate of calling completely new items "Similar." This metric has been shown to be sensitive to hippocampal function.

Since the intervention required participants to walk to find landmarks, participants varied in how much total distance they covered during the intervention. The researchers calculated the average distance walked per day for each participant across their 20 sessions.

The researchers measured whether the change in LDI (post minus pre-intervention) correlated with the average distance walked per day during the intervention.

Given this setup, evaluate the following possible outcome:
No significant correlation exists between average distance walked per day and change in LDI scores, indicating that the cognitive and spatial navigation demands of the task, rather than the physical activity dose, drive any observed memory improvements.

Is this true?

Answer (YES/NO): YES